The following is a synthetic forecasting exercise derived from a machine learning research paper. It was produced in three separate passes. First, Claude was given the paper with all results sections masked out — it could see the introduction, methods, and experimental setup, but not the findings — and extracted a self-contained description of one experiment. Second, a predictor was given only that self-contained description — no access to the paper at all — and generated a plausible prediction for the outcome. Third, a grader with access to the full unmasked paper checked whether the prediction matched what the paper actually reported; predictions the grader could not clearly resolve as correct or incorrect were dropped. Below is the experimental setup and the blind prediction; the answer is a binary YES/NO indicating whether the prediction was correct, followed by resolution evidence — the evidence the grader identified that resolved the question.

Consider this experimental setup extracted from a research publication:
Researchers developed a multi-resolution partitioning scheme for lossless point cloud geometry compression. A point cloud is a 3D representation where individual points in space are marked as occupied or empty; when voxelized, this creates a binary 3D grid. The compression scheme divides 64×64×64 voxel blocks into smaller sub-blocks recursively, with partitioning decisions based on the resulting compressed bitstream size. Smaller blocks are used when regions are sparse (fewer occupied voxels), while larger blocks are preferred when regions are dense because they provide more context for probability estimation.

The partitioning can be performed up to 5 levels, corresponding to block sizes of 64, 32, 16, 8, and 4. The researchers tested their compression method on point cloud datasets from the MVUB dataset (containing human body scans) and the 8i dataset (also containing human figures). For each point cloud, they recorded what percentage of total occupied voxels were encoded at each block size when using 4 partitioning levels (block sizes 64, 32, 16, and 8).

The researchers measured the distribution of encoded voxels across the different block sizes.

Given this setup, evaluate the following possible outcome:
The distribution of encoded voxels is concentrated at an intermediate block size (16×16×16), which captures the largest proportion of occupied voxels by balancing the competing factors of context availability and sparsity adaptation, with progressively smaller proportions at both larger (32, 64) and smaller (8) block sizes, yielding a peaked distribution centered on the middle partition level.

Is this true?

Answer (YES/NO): NO